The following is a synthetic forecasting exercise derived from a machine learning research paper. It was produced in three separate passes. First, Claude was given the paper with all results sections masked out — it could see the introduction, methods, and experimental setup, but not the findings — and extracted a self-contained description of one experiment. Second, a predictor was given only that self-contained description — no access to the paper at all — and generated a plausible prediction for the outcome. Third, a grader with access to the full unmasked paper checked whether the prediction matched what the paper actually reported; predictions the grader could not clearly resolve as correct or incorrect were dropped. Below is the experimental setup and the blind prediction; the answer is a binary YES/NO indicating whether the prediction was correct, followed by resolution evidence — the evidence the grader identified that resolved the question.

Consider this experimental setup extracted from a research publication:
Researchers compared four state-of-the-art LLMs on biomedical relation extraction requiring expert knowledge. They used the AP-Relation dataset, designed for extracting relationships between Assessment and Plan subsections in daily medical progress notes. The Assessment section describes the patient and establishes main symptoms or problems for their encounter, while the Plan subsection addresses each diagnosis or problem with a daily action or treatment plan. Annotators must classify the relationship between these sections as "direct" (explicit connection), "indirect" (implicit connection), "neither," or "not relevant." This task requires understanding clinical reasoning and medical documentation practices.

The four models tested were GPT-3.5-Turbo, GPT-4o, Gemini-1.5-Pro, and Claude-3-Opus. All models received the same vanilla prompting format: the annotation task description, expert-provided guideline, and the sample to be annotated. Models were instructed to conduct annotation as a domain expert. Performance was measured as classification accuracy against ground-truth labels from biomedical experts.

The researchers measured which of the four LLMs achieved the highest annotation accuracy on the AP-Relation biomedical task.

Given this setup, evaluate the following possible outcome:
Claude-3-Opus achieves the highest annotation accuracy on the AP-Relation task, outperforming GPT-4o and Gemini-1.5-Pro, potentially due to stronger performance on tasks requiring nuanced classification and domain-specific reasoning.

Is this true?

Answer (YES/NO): YES